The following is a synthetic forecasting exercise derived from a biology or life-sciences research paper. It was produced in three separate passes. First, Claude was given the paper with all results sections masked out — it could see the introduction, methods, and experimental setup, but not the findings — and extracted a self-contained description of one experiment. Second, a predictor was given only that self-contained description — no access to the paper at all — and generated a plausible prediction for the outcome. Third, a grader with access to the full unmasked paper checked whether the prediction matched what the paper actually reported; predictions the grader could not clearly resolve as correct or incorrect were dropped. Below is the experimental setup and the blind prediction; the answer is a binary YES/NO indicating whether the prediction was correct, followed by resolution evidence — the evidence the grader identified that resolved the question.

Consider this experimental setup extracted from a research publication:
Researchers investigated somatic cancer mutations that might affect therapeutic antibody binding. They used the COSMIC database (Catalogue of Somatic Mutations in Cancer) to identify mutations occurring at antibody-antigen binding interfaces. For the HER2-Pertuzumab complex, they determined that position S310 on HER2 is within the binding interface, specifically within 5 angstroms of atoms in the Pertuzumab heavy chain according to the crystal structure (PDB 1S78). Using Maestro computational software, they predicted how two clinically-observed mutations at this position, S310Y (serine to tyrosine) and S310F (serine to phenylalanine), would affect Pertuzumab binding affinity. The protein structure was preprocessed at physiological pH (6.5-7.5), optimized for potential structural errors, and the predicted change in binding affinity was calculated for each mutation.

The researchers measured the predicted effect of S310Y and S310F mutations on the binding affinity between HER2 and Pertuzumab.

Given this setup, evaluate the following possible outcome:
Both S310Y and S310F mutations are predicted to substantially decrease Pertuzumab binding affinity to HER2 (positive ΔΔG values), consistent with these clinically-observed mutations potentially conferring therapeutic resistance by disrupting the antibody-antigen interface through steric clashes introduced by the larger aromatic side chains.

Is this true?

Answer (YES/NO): YES